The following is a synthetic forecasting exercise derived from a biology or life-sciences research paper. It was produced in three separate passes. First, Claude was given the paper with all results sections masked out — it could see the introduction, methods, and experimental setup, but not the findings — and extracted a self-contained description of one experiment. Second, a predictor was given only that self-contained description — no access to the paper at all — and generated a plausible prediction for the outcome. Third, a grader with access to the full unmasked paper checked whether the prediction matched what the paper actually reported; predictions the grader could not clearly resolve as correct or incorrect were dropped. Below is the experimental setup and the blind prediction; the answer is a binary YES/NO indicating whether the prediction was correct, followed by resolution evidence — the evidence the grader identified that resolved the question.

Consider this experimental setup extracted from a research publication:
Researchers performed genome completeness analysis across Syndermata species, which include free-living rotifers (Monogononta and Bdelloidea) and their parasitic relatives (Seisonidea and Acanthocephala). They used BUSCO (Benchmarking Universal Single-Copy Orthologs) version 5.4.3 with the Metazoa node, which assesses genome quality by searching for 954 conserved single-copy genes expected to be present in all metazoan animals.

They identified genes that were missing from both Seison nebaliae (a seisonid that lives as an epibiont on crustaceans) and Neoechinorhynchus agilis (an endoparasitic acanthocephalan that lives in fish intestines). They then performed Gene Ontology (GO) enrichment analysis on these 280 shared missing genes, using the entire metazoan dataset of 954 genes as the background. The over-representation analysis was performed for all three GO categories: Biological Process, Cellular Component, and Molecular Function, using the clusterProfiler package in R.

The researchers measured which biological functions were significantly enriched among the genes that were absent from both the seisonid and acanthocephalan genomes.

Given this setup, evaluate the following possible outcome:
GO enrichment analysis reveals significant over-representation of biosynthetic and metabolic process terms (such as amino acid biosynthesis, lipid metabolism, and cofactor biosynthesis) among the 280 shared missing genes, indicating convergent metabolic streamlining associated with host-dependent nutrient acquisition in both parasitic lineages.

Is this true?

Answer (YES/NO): NO